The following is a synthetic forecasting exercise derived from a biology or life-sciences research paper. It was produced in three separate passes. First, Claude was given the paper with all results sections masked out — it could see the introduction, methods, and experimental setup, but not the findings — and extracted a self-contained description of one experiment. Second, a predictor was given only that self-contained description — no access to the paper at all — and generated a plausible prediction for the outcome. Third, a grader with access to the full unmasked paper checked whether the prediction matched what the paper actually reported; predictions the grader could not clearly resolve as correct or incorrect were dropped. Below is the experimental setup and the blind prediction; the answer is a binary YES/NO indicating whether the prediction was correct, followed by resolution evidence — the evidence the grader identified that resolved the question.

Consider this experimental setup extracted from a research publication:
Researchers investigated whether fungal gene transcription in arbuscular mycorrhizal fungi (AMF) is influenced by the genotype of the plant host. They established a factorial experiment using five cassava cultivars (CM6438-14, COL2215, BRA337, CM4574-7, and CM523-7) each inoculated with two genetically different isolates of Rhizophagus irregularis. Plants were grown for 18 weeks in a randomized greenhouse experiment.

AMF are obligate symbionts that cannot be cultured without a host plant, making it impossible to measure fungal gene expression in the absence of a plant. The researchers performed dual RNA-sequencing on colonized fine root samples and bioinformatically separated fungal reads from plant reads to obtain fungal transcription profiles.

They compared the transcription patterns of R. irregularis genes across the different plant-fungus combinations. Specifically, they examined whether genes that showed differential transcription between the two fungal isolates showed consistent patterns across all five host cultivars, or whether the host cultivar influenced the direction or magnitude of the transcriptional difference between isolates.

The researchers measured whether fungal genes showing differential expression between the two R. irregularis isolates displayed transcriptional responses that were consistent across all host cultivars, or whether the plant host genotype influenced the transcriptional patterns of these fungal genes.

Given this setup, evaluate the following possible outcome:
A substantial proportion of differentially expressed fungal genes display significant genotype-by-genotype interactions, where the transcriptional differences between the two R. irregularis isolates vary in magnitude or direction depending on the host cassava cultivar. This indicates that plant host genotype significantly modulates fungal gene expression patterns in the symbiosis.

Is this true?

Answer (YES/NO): YES